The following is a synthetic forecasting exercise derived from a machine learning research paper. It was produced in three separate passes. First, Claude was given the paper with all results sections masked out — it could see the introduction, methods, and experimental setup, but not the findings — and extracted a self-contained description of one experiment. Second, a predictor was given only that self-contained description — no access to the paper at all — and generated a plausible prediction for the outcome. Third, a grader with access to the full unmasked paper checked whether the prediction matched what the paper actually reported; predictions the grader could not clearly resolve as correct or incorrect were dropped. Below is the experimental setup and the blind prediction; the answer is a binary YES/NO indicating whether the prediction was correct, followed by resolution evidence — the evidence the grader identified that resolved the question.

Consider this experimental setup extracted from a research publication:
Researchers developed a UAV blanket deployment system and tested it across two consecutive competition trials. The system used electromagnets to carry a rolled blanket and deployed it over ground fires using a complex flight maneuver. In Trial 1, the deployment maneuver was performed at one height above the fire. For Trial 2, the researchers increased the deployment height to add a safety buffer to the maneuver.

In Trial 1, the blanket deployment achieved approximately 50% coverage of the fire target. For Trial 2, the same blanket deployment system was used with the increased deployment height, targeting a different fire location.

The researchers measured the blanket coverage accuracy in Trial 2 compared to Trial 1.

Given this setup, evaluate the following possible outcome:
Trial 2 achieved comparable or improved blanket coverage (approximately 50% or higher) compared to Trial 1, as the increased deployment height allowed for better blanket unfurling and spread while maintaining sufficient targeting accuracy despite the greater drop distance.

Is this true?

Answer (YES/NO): NO